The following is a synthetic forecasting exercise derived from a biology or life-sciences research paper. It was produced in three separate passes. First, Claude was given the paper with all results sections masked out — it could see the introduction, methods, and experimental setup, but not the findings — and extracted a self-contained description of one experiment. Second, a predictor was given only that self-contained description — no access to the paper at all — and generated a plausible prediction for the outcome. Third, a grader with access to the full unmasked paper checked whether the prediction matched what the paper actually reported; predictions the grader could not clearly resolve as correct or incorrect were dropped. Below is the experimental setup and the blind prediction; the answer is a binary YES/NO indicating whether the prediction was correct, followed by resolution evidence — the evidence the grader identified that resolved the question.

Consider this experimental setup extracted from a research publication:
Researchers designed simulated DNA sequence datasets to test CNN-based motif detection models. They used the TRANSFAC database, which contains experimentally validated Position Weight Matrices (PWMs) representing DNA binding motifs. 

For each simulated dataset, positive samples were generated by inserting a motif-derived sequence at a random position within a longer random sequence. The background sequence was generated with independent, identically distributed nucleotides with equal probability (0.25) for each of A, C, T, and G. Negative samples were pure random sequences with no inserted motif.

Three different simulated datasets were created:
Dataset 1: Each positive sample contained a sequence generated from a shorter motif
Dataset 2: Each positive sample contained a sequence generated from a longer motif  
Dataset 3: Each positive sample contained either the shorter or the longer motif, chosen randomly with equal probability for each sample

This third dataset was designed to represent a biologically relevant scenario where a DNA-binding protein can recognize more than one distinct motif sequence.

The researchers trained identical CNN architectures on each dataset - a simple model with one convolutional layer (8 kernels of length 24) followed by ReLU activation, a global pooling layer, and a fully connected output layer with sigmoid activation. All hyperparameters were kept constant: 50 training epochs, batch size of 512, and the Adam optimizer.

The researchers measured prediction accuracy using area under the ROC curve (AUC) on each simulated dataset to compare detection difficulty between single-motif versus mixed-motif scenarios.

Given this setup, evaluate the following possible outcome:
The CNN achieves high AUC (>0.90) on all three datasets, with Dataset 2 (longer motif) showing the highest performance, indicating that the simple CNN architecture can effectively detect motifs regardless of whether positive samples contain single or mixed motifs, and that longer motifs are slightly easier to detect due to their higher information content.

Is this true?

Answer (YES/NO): NO